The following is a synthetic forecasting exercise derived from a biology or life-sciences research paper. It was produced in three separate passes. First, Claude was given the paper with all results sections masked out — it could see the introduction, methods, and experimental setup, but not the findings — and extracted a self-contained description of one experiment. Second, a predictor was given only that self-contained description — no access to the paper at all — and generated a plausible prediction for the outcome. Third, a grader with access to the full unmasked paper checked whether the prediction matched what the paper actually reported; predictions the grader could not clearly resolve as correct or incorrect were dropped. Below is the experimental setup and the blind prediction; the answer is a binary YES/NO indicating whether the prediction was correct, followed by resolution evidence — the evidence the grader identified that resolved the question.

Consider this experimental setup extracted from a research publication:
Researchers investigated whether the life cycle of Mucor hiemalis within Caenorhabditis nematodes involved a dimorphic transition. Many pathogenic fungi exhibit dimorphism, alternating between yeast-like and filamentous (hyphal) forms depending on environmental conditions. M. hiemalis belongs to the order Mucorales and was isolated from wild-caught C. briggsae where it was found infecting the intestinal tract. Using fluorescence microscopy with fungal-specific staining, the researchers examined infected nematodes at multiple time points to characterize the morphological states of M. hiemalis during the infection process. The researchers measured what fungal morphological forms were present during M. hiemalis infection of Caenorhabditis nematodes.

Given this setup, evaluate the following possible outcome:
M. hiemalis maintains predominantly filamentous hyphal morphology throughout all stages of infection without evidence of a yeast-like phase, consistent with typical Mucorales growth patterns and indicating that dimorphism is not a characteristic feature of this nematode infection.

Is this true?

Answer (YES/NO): NO